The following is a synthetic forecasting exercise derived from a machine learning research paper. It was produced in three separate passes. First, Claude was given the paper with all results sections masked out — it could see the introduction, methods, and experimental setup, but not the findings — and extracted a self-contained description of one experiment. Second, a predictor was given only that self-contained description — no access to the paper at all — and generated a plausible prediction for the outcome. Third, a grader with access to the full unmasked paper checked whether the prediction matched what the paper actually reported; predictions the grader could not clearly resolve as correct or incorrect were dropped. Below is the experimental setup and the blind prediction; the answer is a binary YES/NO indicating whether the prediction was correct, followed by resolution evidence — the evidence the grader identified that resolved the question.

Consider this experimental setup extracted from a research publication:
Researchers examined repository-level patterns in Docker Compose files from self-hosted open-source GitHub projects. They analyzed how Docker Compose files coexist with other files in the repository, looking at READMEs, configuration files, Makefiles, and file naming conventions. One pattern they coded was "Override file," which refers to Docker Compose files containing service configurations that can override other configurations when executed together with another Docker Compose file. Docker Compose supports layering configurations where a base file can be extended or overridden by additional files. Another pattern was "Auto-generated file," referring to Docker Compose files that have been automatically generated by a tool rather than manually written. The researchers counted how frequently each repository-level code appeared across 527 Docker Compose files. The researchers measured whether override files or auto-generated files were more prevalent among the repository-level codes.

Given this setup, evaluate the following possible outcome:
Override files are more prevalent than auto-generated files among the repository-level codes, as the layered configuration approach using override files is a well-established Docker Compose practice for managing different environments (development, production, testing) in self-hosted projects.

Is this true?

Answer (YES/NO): YES